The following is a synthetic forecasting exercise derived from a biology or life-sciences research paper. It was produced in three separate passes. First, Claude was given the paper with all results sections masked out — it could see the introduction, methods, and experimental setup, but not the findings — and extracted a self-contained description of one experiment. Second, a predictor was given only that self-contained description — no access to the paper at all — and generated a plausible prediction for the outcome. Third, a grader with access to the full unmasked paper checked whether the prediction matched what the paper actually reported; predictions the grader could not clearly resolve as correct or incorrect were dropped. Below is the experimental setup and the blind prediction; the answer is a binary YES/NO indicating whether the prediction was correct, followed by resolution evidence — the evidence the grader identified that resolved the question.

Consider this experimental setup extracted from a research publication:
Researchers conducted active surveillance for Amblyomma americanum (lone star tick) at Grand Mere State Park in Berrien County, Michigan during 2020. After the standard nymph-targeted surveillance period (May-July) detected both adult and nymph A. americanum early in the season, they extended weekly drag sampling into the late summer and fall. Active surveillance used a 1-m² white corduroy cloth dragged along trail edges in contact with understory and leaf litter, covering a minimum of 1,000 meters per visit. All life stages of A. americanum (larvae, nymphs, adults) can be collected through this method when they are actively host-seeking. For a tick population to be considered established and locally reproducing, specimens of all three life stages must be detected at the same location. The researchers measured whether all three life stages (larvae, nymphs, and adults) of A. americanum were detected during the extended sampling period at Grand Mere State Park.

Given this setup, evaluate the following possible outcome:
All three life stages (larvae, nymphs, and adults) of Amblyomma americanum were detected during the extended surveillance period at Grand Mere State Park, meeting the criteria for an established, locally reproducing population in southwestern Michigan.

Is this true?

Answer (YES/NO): YES